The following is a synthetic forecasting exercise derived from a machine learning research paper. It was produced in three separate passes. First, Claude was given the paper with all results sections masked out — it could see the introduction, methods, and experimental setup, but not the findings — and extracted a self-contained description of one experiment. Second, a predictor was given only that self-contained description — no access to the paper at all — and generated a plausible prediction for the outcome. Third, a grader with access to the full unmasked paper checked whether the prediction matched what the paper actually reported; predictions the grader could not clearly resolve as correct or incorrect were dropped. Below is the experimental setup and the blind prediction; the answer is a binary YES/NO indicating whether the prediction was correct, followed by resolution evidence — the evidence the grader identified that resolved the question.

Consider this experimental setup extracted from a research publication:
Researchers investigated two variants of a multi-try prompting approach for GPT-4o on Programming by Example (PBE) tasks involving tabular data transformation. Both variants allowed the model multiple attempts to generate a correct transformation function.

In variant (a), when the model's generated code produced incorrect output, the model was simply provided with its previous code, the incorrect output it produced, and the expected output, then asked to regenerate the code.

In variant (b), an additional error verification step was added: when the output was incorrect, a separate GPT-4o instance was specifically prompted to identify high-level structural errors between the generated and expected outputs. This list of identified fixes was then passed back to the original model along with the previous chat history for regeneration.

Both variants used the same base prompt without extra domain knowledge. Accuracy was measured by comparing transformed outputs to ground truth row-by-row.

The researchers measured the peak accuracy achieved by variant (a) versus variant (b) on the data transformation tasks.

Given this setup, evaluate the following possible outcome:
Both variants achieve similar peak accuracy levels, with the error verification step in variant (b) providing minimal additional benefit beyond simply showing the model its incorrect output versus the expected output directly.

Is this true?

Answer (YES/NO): NO